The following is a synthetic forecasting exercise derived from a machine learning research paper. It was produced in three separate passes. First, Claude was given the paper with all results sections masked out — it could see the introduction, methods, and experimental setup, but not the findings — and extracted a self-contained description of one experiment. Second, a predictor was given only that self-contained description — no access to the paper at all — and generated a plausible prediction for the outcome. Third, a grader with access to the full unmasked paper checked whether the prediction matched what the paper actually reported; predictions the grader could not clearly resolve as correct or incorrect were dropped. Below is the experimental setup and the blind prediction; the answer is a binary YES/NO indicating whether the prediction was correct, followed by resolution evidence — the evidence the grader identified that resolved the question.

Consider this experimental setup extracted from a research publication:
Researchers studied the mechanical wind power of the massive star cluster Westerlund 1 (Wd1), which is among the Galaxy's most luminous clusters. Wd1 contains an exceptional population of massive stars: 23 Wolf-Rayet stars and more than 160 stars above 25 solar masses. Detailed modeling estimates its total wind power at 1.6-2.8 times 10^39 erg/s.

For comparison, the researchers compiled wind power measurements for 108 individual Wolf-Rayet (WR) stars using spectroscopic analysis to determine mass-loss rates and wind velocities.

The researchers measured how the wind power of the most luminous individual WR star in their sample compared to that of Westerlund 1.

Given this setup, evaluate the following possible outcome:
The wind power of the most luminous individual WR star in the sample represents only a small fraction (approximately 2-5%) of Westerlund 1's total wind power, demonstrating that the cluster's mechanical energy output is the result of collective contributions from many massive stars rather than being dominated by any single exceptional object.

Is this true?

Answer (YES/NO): NO